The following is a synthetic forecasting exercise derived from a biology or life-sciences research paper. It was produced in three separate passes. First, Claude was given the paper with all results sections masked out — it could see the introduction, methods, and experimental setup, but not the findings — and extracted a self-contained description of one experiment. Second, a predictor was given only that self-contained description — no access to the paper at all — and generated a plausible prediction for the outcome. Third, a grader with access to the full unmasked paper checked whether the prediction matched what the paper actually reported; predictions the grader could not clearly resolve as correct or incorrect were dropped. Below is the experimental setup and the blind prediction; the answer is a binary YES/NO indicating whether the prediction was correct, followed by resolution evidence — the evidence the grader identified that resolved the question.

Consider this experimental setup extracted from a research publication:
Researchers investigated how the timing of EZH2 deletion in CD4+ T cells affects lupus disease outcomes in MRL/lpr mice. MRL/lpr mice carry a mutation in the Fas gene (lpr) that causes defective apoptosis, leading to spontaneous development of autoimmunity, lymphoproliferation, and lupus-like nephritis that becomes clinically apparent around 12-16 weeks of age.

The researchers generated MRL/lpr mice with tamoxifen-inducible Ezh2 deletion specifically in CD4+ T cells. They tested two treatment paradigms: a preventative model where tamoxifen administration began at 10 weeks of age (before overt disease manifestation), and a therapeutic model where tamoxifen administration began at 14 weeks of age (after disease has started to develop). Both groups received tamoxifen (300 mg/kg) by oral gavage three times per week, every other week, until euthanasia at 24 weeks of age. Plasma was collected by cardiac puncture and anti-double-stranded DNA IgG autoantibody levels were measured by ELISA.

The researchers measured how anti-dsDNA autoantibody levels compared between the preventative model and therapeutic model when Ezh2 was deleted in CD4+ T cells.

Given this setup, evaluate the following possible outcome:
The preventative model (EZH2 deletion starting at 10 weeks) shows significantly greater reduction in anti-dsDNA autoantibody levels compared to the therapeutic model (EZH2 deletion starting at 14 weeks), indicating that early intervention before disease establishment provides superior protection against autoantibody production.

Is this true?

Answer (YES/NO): YES